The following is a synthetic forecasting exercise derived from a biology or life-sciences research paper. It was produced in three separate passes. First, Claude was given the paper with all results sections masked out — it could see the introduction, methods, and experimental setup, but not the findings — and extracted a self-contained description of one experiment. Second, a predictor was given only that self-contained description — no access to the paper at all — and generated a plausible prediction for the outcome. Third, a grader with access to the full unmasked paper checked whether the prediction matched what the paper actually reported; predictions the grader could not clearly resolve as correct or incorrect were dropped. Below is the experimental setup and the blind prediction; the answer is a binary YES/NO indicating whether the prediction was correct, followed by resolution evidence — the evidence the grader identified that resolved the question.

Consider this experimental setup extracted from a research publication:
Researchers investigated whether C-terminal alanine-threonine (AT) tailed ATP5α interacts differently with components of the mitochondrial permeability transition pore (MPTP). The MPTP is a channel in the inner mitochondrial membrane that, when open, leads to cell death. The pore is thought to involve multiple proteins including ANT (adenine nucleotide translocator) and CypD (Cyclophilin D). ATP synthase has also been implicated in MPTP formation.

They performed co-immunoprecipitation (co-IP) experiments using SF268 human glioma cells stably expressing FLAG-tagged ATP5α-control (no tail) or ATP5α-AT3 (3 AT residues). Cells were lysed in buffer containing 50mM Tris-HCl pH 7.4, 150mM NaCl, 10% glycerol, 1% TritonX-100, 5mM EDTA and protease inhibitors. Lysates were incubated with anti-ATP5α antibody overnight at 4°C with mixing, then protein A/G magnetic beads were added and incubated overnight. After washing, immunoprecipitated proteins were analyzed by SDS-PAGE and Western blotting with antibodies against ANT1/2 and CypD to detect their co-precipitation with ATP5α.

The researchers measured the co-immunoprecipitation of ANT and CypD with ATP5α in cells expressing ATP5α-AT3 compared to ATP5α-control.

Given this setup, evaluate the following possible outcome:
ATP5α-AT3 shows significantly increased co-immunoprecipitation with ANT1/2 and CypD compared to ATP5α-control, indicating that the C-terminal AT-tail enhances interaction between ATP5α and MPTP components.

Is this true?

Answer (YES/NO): NO